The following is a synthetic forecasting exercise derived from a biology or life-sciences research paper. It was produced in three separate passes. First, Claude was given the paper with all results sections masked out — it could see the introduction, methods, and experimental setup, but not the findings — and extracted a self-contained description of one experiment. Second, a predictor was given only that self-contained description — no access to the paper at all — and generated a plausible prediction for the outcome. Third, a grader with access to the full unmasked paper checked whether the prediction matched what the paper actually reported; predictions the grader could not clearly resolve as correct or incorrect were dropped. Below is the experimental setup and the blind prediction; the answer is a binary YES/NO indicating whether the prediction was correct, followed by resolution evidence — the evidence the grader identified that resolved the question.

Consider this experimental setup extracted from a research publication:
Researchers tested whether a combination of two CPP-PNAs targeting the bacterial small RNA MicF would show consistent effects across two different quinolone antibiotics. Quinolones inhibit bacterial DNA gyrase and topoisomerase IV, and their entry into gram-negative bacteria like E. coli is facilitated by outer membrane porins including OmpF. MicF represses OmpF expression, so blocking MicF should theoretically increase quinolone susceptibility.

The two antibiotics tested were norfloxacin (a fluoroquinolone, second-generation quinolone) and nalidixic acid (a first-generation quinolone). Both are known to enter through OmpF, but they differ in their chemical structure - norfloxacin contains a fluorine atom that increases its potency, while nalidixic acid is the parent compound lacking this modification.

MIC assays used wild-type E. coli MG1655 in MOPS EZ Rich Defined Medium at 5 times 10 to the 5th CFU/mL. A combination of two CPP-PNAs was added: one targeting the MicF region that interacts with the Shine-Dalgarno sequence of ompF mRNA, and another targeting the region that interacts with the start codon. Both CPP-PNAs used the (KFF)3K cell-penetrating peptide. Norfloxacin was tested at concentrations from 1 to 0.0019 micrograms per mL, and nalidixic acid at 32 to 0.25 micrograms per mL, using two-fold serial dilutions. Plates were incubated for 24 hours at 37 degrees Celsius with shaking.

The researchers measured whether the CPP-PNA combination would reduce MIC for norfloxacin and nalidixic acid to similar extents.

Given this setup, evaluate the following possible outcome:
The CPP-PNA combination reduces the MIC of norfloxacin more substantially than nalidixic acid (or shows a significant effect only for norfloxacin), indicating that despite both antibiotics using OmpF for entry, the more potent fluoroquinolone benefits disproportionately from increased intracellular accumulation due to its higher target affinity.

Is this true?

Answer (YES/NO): NO